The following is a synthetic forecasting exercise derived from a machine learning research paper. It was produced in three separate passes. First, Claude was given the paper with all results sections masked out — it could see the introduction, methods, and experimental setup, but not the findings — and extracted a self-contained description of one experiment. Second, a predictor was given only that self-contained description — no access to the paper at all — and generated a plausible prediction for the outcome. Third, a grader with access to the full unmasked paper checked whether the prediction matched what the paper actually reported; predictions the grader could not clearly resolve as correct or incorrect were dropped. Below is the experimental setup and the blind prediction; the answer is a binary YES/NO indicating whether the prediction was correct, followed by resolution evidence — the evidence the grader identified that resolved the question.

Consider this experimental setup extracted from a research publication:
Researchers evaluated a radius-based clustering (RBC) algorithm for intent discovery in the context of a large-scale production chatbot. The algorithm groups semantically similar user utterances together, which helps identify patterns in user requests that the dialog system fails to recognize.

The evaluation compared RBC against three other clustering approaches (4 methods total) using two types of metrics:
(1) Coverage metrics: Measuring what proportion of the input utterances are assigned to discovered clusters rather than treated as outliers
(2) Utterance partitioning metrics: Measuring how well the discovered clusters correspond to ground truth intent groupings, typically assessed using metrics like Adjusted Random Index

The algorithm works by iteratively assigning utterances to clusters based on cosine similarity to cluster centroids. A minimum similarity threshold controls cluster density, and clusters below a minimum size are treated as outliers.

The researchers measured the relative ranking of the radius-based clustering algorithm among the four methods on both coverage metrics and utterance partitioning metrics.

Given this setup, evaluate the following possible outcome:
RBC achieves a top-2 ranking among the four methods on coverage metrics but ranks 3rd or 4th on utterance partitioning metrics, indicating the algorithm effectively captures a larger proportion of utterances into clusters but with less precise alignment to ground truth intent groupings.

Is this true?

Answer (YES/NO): NO